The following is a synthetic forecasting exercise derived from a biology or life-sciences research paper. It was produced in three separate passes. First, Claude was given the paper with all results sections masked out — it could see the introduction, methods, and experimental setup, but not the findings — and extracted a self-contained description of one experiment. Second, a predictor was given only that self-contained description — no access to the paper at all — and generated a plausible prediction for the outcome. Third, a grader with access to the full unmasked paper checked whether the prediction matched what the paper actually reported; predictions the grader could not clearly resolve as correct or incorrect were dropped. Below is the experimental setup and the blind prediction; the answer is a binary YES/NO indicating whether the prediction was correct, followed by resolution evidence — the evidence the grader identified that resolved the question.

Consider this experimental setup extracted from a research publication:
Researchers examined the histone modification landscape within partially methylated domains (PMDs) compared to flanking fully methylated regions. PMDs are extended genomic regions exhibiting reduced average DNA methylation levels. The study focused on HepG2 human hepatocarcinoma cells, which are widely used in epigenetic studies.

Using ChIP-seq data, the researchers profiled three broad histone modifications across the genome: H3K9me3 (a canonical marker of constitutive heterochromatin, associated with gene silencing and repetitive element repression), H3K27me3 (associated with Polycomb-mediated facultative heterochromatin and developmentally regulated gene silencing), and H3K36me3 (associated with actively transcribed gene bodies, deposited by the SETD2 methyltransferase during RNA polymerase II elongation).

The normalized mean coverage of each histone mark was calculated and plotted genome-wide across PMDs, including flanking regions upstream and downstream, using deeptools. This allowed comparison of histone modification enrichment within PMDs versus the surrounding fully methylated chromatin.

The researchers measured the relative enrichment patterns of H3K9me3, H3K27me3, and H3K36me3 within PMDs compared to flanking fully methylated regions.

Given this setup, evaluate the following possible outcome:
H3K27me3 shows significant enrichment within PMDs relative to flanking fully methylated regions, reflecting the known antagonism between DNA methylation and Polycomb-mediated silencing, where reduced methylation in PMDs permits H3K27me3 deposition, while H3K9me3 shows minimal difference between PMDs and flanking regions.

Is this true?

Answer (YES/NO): NO